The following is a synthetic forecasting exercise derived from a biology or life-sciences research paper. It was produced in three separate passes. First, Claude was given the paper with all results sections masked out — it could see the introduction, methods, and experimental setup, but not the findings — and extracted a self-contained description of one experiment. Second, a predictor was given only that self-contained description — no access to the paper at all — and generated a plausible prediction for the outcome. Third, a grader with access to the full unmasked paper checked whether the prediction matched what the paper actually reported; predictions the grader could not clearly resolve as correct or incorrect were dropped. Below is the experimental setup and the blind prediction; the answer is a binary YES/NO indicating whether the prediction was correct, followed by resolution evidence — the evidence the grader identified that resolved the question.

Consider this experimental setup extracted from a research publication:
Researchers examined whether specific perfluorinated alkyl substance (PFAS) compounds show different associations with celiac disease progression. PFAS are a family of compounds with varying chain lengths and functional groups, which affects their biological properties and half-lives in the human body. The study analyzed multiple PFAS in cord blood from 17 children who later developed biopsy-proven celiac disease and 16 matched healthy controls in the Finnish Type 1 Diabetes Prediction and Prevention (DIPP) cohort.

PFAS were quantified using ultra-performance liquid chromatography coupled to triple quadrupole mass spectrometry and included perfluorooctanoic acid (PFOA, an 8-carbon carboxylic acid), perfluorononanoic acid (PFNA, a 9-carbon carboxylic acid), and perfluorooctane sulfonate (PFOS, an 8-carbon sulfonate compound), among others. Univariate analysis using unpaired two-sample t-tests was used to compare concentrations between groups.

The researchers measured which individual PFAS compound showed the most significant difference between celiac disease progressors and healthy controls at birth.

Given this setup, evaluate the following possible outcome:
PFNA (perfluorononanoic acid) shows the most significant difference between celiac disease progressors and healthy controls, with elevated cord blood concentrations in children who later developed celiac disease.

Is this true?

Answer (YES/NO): NO